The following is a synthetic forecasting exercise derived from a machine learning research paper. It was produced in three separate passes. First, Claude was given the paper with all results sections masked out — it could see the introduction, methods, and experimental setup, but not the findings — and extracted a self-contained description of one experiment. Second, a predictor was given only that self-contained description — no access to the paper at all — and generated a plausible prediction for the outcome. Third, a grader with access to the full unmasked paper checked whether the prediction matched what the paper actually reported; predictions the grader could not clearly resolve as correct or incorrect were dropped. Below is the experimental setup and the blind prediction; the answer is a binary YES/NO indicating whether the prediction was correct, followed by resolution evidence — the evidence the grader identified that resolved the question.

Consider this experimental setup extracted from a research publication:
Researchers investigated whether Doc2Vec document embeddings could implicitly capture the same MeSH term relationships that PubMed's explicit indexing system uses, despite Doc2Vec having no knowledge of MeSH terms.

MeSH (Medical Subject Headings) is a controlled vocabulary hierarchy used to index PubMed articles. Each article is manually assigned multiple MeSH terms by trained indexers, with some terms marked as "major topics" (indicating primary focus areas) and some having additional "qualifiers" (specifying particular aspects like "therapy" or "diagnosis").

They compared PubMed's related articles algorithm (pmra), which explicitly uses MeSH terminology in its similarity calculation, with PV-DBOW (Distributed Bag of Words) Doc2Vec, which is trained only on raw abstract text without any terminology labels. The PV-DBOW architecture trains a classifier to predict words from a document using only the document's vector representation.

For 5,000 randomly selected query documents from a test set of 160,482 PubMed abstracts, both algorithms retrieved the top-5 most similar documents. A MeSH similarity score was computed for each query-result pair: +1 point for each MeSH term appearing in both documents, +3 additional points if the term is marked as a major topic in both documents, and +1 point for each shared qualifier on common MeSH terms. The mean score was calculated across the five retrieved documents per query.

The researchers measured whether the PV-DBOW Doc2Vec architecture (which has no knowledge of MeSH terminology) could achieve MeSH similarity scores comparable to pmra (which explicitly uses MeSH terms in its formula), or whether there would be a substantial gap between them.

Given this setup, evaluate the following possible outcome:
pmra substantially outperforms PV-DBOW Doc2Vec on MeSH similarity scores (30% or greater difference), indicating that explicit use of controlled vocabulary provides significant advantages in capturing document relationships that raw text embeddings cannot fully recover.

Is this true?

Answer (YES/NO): NO